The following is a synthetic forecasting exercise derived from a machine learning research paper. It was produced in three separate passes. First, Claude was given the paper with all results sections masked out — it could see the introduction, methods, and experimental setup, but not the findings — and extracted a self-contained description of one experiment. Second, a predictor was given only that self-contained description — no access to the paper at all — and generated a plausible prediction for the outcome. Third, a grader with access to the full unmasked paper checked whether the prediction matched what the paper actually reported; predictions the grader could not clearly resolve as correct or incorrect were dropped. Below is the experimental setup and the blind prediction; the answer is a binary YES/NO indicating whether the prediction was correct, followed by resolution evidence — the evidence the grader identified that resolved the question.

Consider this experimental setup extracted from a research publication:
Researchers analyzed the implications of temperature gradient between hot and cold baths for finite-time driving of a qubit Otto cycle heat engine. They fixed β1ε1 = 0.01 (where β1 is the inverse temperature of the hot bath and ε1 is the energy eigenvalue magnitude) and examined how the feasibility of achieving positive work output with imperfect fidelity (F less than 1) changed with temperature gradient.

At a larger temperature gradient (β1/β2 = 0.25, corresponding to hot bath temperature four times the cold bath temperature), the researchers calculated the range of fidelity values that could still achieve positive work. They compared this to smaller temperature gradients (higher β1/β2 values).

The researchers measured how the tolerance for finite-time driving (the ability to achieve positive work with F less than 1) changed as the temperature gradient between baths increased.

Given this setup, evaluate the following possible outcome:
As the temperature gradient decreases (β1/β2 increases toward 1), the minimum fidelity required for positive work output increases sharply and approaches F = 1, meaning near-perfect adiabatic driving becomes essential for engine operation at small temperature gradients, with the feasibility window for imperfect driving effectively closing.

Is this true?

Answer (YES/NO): YES